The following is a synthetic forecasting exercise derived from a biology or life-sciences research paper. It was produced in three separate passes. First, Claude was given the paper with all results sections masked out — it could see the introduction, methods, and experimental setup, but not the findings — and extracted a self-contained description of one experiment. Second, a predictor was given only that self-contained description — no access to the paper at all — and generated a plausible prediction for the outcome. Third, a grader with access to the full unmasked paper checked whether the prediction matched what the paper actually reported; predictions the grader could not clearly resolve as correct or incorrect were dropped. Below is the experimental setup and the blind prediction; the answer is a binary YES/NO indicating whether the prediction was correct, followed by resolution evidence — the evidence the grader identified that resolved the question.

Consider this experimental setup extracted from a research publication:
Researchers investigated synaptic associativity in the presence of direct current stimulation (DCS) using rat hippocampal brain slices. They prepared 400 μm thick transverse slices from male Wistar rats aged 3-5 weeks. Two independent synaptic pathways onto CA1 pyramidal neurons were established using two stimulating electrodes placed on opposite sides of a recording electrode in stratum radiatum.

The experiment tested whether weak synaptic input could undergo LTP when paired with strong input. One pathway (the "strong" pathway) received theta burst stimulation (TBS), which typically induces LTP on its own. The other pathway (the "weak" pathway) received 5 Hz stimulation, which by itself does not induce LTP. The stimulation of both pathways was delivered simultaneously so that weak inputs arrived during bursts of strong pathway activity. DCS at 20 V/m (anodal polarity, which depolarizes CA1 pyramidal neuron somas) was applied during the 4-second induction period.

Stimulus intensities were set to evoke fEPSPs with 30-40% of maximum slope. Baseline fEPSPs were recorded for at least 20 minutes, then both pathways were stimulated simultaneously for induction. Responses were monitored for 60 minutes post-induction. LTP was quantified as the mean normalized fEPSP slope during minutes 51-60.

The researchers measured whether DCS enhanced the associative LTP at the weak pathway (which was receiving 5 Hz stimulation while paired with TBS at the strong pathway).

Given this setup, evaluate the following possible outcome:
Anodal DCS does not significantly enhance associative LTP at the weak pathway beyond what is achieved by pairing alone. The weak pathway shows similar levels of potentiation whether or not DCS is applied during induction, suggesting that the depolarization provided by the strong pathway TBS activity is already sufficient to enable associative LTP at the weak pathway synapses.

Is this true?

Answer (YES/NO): NO